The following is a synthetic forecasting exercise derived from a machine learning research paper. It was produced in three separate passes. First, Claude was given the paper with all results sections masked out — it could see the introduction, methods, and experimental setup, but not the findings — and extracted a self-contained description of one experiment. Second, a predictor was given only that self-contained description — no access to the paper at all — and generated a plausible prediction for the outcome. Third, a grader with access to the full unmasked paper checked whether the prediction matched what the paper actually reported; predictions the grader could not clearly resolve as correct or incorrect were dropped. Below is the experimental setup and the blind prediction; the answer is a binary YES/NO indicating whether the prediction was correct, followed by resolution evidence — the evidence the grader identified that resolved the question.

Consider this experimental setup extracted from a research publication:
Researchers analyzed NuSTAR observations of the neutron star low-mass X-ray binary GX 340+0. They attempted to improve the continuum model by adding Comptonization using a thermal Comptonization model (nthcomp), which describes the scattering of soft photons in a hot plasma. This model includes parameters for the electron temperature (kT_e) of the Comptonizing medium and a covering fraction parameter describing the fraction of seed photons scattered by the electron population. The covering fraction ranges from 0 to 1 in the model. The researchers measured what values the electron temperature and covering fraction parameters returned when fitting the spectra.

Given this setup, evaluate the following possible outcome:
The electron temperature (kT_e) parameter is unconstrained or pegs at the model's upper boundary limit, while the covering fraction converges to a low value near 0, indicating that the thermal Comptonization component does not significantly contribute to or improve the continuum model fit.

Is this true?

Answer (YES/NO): NO